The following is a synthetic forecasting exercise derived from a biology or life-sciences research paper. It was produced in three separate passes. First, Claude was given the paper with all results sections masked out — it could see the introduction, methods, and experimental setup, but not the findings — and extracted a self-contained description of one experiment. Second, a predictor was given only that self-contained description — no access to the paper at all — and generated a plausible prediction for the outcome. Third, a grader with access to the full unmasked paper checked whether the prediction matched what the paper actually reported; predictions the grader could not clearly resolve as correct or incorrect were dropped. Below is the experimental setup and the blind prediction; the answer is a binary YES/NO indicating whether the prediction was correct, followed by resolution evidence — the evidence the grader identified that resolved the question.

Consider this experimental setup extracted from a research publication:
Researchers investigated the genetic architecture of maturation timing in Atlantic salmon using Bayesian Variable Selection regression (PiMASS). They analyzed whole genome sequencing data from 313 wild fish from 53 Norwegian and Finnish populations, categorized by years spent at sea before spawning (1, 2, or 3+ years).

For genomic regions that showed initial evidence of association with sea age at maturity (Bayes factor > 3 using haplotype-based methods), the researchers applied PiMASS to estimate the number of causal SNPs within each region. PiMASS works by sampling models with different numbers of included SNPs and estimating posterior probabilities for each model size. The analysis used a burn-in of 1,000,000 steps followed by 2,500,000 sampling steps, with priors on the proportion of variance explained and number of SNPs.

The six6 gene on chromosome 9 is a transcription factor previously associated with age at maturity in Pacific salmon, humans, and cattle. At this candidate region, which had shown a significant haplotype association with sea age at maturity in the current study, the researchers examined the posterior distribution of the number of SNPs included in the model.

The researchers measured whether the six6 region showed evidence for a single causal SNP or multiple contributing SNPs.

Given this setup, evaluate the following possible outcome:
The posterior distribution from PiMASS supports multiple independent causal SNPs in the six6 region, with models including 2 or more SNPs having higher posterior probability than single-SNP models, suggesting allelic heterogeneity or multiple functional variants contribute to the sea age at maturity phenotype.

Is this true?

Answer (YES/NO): NO